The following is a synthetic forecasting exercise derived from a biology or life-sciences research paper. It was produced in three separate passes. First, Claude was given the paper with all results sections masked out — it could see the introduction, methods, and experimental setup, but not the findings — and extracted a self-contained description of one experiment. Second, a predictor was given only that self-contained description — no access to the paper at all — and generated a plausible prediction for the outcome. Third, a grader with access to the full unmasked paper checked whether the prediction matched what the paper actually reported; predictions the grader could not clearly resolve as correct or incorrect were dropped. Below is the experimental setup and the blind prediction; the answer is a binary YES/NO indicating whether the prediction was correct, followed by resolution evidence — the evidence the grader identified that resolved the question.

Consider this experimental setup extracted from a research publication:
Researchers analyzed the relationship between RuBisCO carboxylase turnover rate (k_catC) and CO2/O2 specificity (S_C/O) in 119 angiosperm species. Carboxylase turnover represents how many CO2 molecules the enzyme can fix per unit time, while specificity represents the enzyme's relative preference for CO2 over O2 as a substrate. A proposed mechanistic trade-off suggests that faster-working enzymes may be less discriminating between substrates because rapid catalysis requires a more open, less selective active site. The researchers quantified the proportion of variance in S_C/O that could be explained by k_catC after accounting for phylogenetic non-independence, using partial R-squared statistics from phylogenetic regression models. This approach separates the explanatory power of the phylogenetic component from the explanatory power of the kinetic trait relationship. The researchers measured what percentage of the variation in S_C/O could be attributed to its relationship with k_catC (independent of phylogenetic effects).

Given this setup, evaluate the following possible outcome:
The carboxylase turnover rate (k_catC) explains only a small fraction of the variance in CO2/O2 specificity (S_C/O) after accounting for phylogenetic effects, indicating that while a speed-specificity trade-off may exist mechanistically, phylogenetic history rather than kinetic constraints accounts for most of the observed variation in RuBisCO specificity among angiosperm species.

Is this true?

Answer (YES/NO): YES